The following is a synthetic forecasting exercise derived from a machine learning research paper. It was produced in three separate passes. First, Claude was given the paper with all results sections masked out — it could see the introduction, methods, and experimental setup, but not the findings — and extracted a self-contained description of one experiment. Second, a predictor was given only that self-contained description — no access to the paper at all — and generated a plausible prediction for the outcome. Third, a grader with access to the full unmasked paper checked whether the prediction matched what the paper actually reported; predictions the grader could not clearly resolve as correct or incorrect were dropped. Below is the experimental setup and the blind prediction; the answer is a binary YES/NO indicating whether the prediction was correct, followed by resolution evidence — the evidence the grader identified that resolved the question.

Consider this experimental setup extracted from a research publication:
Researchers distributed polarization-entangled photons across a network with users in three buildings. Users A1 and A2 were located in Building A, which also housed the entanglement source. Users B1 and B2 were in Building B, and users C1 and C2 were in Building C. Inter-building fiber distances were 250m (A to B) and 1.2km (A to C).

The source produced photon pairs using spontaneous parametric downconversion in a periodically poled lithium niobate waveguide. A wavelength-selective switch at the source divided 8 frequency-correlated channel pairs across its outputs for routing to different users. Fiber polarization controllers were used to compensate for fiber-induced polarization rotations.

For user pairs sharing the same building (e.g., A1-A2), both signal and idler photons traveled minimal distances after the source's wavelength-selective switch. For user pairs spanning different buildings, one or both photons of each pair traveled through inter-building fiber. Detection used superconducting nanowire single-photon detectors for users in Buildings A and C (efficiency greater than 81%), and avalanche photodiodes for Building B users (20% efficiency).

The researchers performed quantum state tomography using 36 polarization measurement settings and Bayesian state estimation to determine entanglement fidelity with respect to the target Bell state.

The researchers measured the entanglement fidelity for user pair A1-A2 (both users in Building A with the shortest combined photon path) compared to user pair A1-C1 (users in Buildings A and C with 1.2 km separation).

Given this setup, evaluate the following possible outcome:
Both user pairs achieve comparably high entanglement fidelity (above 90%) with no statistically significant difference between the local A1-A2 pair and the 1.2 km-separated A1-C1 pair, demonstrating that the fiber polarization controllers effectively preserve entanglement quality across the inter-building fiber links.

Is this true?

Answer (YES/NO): NO